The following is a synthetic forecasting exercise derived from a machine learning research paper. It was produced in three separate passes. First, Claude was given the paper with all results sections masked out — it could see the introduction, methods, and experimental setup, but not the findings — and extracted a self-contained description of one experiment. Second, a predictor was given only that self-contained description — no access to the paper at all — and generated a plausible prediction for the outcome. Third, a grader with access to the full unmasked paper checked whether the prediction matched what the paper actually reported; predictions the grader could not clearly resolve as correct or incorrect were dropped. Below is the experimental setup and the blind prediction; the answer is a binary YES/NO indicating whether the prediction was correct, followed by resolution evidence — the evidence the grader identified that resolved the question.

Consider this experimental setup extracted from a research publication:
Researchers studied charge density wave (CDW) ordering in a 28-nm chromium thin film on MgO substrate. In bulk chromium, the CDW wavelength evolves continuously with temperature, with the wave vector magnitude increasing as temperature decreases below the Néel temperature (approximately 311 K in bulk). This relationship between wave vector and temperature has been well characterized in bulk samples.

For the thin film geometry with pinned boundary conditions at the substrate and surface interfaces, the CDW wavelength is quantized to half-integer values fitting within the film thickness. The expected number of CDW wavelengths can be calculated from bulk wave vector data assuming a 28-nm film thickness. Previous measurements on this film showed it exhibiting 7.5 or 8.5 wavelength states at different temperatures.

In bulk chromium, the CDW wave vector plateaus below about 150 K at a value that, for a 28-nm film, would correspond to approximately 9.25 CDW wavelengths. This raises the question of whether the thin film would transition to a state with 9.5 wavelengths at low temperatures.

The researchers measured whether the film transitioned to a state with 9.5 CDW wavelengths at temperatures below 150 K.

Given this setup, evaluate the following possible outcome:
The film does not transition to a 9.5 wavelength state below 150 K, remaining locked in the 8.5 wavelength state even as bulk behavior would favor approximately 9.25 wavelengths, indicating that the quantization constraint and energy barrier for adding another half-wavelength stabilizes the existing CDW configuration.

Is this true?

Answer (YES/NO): YES